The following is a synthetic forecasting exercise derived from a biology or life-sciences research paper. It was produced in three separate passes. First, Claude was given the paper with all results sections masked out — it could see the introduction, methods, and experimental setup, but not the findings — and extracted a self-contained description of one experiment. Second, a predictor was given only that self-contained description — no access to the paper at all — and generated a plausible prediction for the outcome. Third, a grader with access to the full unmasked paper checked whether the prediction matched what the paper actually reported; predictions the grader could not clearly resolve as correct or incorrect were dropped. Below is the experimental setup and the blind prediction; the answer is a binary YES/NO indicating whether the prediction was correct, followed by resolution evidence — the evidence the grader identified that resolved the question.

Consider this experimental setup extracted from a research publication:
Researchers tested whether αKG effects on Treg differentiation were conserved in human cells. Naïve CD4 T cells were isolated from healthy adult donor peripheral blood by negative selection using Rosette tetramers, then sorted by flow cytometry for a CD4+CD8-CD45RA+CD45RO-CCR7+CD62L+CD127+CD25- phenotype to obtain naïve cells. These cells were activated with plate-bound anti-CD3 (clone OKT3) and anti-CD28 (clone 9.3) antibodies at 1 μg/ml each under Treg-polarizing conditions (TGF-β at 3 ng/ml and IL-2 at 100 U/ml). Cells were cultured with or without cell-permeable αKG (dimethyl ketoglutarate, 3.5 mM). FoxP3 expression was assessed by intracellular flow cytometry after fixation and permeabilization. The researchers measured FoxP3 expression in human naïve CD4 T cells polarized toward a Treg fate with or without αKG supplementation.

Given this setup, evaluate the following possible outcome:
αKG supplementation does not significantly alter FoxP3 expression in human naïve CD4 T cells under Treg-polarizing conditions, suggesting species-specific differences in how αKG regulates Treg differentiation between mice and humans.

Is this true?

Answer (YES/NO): NO